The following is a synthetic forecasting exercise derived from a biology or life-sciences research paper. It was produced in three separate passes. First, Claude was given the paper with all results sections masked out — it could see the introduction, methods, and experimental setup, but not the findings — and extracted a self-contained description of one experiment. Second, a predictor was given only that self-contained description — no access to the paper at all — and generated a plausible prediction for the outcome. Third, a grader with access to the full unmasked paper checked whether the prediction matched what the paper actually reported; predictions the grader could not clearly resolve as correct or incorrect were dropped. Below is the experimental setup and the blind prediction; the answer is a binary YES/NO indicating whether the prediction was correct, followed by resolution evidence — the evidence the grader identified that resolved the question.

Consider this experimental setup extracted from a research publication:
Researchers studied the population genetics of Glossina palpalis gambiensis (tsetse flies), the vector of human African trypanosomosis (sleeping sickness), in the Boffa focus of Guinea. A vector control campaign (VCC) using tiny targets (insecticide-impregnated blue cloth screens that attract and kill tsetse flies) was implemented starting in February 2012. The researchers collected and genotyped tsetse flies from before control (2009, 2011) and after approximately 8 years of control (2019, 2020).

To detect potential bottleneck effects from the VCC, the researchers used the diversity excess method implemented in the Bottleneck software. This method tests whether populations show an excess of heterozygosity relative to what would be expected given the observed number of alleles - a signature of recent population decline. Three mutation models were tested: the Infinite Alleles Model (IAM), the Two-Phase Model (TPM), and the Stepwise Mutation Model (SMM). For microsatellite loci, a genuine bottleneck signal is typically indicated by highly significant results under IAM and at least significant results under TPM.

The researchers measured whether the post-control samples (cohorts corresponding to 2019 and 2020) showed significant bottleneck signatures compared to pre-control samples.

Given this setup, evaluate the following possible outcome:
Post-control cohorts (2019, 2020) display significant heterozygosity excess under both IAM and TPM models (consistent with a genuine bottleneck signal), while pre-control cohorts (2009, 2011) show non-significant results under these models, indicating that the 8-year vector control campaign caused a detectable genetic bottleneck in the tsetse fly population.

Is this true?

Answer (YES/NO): NO